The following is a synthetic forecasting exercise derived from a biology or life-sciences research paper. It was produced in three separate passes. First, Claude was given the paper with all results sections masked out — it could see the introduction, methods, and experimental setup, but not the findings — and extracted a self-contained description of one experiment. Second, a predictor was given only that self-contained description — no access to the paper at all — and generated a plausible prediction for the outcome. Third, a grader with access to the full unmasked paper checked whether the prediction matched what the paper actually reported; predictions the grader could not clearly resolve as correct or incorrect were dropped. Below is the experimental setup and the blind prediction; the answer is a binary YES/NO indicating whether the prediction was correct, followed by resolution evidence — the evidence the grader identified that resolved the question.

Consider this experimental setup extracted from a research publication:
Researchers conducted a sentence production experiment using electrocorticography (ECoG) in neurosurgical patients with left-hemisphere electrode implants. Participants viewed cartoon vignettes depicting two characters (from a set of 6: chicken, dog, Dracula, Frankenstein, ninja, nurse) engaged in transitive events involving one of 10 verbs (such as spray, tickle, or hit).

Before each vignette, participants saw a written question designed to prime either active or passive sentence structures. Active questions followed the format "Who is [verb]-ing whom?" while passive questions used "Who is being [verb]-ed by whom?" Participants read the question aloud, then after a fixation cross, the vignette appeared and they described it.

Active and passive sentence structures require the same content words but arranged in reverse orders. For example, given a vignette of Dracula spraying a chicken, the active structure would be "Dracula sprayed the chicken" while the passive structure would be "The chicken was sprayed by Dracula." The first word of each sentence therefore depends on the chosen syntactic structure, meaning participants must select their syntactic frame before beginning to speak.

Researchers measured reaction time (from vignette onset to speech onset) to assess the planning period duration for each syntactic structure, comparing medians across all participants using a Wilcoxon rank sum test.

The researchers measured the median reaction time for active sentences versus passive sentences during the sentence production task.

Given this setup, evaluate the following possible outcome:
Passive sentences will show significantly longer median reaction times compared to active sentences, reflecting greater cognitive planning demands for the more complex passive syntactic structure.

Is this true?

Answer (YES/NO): YES